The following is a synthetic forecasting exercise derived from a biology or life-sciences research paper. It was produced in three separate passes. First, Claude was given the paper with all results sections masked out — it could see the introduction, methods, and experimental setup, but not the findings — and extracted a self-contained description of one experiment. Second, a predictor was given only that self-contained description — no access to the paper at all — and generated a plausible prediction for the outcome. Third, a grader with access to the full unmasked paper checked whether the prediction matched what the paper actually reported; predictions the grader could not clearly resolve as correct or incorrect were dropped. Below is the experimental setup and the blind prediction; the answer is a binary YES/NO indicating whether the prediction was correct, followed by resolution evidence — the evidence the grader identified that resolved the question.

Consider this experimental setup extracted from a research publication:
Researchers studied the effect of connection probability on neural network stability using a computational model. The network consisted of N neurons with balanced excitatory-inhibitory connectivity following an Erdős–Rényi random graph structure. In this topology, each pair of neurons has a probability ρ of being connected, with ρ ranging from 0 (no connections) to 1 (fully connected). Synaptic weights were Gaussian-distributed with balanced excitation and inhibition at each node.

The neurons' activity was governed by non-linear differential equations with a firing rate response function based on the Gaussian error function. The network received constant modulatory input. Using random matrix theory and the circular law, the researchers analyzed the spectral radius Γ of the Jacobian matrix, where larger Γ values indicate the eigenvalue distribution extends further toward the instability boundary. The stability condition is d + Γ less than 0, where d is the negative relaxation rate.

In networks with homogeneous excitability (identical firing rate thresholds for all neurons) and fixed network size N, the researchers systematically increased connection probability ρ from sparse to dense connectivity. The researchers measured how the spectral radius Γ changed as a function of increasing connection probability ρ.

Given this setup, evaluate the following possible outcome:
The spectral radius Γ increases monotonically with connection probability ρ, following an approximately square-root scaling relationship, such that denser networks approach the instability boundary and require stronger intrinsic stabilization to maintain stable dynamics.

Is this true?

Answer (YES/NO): YES